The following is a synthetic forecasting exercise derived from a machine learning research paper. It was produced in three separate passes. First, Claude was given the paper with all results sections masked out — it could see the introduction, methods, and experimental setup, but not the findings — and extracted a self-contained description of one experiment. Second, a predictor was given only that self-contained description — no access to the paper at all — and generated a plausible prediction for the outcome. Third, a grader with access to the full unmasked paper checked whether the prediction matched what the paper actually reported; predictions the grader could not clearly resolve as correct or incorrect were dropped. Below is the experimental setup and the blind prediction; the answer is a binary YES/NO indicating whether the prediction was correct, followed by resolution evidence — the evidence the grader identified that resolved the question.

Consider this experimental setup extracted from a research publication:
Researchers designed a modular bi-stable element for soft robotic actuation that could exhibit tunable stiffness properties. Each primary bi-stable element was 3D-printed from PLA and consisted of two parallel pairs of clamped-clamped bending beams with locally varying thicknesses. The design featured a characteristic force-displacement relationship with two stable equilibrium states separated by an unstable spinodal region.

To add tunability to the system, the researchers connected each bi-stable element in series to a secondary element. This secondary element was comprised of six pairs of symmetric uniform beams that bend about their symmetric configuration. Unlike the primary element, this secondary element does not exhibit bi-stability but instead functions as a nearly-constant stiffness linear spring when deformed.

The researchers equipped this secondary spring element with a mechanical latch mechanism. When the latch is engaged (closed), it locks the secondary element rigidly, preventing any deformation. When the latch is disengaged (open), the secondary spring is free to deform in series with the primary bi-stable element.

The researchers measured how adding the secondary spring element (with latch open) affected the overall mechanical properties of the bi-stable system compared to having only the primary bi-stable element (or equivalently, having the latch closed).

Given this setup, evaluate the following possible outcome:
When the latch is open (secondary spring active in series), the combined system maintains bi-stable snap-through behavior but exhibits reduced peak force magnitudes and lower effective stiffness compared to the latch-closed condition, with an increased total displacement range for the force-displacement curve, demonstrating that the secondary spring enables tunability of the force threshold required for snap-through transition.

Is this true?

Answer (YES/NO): NO